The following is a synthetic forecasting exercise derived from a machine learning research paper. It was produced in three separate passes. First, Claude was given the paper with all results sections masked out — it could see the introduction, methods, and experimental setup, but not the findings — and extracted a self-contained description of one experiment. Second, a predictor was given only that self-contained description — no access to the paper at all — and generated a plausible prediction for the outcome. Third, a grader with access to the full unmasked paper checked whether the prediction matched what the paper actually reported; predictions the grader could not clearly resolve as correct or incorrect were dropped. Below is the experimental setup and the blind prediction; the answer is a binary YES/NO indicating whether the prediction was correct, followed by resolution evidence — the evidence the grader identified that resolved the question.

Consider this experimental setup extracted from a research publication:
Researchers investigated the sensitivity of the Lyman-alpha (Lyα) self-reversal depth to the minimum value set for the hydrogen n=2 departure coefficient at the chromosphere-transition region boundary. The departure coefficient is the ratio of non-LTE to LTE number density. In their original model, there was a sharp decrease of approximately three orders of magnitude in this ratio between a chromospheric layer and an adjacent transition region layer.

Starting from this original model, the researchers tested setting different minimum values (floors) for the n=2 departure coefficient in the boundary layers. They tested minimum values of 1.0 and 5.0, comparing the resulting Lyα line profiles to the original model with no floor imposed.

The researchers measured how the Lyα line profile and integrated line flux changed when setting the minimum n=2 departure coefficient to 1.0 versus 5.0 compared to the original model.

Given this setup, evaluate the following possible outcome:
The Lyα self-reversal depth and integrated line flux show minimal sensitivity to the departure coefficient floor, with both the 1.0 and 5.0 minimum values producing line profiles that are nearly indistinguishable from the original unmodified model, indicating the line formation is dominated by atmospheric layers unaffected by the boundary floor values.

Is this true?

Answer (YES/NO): NO